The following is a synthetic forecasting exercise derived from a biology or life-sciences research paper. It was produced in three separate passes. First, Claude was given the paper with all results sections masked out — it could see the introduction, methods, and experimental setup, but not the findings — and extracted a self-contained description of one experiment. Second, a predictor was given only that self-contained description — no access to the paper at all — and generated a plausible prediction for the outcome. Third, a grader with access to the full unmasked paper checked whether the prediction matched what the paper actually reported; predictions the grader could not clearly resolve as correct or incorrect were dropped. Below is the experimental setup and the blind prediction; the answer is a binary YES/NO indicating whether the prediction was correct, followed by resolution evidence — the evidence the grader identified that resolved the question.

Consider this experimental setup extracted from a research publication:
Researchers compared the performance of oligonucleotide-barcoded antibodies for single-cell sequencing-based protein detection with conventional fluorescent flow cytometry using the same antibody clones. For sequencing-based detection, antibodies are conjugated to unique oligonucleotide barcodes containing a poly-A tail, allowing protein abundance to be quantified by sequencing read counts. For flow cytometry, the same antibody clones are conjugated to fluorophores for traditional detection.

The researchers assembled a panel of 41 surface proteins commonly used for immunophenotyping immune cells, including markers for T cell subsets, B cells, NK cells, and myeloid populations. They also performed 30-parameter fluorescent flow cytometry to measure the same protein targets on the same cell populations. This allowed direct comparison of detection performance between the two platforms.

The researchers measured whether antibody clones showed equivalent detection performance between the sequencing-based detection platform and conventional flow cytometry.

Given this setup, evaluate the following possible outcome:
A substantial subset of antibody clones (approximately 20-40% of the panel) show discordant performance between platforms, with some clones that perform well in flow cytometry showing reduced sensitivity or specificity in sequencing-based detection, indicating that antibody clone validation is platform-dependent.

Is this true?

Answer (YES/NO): NO